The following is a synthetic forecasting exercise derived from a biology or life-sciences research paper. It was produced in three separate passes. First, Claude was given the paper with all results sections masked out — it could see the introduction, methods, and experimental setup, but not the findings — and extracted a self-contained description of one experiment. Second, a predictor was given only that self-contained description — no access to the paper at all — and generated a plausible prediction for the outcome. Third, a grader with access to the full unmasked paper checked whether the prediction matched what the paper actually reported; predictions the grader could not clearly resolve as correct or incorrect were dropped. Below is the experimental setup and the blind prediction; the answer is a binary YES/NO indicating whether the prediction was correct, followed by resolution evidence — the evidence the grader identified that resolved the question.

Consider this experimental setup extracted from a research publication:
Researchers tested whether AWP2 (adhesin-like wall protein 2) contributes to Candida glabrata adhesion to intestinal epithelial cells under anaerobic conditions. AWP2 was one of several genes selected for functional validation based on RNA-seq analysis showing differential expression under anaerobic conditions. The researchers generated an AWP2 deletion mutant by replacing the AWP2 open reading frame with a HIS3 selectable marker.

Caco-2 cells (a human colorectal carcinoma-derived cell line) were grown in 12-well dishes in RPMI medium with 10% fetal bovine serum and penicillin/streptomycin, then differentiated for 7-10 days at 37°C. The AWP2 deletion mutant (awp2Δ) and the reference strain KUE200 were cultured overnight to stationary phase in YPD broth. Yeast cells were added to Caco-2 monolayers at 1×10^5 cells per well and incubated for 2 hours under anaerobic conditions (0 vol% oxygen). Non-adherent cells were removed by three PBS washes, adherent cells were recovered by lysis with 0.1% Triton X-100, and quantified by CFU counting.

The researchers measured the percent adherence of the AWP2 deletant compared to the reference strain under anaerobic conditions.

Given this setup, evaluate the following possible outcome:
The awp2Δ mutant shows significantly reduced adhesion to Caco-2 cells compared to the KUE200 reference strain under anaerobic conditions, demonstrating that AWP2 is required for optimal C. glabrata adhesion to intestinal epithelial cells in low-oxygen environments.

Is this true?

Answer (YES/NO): NO